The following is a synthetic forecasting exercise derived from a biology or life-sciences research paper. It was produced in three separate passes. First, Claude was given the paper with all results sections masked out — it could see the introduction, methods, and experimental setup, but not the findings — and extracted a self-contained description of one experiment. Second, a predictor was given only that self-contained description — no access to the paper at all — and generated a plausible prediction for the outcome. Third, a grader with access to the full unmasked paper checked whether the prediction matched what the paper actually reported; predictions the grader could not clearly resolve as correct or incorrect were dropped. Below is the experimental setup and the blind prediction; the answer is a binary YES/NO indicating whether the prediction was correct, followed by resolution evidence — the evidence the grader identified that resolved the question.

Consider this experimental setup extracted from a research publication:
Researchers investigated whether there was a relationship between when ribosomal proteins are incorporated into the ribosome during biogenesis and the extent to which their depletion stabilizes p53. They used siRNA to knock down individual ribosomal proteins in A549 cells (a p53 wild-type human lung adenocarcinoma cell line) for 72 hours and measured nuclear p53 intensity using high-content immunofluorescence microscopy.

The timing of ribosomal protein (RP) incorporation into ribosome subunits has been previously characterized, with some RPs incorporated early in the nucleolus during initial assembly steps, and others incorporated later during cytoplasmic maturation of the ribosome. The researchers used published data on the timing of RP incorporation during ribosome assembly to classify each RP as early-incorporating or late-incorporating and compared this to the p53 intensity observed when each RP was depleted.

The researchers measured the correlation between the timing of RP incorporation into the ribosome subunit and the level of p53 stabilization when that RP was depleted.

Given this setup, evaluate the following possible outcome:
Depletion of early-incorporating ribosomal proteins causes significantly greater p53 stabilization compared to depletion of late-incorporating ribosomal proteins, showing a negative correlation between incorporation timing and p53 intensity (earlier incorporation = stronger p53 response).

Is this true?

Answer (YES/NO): YES